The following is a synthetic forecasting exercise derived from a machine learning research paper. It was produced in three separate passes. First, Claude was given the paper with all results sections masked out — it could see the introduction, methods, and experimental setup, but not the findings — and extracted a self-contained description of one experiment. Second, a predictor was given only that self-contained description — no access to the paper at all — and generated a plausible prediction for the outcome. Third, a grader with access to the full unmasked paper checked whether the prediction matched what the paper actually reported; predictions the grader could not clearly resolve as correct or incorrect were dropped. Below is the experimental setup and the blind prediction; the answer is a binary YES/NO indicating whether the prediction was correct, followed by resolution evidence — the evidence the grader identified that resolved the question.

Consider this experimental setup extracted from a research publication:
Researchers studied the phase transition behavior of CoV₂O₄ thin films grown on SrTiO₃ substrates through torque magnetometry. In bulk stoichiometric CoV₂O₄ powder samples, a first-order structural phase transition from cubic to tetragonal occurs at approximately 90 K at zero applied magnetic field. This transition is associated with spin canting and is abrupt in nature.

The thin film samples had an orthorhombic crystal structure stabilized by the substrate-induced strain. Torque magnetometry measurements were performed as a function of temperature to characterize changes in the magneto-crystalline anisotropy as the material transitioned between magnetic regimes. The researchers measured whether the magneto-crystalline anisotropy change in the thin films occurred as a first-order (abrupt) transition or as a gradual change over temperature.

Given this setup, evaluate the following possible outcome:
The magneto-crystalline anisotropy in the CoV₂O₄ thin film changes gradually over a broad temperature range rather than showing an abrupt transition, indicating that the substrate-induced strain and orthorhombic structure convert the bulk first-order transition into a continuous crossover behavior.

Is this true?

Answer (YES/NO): YES